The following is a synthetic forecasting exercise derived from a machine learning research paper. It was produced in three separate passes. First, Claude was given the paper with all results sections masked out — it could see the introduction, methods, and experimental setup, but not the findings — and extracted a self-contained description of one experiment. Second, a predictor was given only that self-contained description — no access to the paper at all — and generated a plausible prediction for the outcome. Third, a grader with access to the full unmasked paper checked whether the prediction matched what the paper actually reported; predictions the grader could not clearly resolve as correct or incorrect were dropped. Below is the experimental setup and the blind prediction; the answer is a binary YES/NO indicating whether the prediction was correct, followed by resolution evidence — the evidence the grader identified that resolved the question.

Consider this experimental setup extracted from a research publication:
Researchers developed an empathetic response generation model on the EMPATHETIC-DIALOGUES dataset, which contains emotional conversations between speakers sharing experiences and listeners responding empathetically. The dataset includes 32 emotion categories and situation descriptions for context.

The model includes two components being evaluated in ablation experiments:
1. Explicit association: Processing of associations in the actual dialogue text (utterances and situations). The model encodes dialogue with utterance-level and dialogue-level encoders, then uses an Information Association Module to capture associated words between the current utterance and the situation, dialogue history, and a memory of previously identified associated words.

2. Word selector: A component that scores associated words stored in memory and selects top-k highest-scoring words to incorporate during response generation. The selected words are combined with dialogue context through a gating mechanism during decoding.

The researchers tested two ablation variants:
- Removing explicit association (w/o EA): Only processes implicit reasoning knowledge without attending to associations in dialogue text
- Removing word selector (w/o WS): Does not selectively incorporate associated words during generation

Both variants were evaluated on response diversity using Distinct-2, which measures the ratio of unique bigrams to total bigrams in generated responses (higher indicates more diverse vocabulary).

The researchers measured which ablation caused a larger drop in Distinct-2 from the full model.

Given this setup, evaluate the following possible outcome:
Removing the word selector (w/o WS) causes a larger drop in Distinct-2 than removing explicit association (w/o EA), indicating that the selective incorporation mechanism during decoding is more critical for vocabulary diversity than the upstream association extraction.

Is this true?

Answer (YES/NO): NO